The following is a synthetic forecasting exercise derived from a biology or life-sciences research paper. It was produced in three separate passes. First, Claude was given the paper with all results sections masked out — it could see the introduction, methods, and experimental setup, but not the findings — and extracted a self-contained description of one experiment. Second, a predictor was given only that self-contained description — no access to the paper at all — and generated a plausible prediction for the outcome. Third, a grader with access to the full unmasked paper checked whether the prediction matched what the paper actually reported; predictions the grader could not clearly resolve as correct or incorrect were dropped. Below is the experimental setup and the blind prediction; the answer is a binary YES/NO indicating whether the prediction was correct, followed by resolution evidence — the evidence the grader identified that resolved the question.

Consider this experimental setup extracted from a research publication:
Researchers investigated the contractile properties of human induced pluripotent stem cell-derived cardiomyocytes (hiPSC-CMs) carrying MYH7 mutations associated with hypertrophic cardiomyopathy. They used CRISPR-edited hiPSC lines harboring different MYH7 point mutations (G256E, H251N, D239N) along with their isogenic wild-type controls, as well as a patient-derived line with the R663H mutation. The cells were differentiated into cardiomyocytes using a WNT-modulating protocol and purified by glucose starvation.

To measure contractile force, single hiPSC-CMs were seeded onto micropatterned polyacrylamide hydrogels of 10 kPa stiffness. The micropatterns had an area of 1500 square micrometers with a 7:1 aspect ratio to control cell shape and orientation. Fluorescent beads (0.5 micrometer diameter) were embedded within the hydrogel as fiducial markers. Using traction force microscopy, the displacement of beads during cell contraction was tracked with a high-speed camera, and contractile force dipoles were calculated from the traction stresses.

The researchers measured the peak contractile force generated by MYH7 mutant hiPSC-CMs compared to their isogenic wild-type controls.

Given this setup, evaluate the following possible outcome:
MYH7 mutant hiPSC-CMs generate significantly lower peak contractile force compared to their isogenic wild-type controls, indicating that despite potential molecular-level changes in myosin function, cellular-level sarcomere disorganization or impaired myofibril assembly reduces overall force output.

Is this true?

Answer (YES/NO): NO